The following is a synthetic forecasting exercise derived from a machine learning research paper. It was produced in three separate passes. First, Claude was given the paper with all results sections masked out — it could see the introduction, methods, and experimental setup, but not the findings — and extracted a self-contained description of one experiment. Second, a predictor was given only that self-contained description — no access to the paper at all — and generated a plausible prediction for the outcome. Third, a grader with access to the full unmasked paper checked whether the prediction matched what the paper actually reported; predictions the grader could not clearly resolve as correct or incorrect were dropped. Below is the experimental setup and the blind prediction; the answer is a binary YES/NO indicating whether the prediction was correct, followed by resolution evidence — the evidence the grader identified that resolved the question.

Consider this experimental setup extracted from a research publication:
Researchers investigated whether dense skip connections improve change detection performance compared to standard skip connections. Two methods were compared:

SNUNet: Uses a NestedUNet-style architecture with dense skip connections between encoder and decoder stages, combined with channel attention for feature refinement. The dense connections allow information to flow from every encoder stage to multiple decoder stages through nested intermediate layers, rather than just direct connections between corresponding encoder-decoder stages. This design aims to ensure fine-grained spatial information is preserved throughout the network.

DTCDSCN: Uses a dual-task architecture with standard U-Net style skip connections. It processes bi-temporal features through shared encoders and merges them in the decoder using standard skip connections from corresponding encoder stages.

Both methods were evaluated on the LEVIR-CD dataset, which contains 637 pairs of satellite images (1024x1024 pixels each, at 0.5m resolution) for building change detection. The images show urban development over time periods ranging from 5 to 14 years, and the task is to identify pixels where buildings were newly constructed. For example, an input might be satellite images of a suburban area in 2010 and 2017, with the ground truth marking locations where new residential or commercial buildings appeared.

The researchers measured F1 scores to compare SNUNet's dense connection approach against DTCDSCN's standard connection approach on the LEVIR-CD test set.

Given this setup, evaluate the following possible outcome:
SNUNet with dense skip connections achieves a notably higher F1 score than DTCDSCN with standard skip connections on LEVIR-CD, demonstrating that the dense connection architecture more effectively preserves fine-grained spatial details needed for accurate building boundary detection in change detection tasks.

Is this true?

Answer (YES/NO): NO